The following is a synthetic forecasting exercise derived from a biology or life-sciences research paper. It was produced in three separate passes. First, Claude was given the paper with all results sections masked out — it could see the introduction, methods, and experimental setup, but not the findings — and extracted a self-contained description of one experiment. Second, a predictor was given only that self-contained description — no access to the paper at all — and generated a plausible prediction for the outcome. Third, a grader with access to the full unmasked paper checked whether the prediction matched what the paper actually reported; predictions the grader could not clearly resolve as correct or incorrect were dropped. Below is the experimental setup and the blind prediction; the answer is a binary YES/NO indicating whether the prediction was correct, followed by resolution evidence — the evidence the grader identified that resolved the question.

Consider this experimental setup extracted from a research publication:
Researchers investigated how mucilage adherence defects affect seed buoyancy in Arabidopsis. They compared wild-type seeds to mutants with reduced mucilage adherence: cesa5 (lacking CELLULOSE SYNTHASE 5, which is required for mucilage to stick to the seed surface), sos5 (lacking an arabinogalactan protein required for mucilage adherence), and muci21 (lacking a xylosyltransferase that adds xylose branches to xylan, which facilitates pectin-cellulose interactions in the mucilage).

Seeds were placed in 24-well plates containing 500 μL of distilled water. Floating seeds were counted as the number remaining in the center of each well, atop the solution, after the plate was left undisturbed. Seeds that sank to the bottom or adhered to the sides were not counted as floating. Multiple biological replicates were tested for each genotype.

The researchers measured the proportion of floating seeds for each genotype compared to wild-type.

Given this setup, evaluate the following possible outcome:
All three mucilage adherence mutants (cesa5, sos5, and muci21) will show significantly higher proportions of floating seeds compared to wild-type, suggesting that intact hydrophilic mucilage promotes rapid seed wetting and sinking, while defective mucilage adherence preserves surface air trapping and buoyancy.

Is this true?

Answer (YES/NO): NO